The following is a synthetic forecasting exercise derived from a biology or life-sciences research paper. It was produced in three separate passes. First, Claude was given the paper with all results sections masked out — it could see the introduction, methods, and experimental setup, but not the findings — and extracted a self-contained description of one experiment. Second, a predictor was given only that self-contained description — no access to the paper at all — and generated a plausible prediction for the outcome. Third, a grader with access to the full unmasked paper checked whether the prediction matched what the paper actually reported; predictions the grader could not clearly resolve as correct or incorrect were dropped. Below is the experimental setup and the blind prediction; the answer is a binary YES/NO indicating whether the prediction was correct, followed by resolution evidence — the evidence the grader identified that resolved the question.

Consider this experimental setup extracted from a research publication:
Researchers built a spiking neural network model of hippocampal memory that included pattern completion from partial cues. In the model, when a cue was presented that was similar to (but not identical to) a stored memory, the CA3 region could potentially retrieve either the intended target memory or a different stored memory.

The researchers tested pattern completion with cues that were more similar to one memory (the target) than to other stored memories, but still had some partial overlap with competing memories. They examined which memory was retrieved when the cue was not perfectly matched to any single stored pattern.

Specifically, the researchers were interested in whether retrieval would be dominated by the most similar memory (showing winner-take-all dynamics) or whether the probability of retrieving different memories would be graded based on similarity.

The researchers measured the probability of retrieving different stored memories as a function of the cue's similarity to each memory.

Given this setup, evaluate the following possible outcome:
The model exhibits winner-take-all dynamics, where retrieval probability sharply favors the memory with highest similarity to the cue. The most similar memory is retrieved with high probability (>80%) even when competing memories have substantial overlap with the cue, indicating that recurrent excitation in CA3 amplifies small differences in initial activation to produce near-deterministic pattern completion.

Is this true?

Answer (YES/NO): NO